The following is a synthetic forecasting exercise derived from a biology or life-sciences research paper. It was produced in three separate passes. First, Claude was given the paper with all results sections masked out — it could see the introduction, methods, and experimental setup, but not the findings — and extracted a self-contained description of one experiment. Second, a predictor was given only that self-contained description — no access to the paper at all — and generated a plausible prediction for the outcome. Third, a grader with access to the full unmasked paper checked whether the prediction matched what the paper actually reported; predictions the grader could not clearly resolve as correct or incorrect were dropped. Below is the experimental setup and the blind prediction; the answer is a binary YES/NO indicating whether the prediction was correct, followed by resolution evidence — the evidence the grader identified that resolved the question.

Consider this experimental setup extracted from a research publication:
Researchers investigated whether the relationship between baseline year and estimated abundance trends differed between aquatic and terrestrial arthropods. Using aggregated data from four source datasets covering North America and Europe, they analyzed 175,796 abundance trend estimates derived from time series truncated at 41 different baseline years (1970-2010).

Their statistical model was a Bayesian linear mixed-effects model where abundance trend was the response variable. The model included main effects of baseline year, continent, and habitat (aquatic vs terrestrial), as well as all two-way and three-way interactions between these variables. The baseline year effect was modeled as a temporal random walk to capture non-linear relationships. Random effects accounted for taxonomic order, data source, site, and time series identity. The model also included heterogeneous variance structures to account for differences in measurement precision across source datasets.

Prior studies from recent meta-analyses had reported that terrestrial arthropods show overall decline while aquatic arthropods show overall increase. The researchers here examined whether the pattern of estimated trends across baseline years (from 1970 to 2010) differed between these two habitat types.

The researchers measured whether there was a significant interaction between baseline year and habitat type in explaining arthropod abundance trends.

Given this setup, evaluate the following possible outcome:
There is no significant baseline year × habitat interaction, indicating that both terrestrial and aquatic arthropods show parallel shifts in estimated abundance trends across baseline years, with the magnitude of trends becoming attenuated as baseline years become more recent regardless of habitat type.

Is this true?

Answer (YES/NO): NO